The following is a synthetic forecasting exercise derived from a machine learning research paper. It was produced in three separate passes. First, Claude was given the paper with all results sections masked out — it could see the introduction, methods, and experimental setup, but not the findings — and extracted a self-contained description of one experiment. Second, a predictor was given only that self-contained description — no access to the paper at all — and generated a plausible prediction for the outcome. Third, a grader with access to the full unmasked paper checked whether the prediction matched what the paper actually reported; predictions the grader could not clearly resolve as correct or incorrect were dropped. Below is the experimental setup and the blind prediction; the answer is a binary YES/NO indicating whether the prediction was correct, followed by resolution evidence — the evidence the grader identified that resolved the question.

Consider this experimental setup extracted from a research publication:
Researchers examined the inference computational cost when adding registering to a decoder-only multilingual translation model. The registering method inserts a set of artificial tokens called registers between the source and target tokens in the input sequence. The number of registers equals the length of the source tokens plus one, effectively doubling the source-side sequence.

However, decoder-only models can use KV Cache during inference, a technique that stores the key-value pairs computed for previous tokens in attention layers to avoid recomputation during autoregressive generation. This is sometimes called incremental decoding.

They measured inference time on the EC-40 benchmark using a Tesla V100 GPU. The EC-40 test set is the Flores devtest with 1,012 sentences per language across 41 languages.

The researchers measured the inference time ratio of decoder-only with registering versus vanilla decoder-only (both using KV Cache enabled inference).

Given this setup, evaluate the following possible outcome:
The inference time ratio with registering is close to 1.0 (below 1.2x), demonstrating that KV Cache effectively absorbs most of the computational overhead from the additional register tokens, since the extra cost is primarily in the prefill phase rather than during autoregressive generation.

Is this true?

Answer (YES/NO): YES